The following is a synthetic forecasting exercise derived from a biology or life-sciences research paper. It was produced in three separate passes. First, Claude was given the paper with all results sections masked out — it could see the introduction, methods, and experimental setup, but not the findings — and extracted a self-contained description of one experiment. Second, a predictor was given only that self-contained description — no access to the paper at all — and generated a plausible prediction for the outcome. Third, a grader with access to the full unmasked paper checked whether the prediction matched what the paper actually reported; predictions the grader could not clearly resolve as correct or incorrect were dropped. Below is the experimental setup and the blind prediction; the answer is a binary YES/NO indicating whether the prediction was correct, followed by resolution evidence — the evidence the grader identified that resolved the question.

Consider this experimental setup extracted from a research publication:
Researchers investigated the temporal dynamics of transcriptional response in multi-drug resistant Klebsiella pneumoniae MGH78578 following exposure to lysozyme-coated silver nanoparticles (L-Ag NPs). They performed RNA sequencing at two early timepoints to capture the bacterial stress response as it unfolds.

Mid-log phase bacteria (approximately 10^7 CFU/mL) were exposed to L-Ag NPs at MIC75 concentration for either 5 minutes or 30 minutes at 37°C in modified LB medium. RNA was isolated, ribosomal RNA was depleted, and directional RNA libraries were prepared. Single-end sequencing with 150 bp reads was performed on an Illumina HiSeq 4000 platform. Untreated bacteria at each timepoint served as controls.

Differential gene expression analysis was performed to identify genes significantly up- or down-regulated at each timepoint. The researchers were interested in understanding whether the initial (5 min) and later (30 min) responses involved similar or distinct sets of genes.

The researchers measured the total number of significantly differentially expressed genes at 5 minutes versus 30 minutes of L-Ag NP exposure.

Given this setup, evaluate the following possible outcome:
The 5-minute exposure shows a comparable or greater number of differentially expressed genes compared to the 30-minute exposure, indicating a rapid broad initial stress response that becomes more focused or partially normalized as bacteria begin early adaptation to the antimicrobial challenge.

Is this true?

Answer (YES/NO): NO